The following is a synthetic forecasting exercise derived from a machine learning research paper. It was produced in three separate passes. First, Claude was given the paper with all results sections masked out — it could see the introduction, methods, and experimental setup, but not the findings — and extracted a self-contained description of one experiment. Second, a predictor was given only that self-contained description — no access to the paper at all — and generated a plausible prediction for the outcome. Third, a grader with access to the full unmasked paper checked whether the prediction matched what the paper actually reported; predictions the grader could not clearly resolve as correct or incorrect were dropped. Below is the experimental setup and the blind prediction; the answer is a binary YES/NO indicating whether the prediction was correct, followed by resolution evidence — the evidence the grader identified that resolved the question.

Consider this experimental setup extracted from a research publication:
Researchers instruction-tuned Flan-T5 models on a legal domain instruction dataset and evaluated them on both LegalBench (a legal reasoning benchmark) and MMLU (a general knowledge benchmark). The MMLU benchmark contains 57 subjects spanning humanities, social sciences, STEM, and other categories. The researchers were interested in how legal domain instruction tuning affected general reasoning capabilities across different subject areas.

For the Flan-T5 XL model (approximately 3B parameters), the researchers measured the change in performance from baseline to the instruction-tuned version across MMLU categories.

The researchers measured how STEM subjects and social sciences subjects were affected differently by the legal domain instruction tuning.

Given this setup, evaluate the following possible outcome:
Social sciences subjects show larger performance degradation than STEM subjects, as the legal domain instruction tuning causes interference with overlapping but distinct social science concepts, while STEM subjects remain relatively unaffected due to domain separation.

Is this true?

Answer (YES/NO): NO